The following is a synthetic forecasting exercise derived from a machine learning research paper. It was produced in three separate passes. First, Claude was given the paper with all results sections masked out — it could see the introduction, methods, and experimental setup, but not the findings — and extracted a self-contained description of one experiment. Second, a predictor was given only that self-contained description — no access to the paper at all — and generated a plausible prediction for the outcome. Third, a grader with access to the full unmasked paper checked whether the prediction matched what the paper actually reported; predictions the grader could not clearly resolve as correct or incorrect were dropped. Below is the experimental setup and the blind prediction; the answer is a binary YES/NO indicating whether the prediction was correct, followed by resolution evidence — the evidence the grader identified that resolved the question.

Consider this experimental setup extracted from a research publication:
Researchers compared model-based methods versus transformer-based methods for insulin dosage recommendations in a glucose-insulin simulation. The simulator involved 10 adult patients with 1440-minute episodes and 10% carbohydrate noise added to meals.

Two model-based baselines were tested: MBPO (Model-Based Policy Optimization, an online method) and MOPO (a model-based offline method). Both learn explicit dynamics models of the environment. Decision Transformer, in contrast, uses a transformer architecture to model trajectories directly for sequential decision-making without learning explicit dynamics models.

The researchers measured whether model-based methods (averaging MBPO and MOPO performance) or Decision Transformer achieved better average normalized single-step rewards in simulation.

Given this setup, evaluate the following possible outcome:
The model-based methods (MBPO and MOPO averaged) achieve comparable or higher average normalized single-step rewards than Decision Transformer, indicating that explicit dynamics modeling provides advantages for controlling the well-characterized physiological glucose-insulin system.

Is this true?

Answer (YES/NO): NO